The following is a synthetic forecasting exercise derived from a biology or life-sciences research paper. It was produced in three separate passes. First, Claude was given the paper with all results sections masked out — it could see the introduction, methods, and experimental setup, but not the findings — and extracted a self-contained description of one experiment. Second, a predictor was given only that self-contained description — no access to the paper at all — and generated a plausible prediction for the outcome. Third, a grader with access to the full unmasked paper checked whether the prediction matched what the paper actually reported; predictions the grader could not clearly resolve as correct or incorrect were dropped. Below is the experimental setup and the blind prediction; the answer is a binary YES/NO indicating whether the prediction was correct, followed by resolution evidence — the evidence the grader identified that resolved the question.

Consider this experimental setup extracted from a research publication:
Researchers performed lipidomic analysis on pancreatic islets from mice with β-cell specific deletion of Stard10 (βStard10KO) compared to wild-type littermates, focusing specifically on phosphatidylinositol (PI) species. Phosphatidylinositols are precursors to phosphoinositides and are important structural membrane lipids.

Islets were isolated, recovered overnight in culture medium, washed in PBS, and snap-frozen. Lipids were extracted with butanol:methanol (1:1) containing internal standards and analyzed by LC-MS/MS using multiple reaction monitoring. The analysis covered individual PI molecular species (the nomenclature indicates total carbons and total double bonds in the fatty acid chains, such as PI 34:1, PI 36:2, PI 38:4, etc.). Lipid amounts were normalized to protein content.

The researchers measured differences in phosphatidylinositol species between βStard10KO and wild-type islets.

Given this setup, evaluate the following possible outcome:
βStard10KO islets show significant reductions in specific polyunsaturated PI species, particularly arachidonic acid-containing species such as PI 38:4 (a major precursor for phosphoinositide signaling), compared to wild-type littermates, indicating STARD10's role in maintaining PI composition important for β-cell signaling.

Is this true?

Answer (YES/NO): NO